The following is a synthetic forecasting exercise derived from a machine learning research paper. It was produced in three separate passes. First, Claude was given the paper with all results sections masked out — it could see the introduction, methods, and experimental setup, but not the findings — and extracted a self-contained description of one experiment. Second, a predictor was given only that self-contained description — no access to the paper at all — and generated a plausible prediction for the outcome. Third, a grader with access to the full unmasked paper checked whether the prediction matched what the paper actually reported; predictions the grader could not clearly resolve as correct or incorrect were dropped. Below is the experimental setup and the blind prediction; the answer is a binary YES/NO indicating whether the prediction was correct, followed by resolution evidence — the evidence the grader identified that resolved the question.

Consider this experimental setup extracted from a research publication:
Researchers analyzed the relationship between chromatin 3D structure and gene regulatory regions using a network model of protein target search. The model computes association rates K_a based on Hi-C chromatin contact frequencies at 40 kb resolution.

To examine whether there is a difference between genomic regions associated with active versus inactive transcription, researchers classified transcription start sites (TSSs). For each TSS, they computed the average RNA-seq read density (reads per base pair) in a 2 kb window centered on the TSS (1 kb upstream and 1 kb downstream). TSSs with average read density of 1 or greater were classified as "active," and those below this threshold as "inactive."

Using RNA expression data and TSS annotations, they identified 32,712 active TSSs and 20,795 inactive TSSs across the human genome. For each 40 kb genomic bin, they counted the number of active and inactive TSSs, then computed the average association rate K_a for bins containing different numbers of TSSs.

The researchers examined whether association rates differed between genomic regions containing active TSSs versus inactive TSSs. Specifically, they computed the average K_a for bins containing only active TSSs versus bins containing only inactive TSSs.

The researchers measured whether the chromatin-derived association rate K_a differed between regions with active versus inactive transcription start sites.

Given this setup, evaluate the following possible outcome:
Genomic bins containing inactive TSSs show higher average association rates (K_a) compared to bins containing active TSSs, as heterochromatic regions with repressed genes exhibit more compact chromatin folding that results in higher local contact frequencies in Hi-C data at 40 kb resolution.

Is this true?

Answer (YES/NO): NO